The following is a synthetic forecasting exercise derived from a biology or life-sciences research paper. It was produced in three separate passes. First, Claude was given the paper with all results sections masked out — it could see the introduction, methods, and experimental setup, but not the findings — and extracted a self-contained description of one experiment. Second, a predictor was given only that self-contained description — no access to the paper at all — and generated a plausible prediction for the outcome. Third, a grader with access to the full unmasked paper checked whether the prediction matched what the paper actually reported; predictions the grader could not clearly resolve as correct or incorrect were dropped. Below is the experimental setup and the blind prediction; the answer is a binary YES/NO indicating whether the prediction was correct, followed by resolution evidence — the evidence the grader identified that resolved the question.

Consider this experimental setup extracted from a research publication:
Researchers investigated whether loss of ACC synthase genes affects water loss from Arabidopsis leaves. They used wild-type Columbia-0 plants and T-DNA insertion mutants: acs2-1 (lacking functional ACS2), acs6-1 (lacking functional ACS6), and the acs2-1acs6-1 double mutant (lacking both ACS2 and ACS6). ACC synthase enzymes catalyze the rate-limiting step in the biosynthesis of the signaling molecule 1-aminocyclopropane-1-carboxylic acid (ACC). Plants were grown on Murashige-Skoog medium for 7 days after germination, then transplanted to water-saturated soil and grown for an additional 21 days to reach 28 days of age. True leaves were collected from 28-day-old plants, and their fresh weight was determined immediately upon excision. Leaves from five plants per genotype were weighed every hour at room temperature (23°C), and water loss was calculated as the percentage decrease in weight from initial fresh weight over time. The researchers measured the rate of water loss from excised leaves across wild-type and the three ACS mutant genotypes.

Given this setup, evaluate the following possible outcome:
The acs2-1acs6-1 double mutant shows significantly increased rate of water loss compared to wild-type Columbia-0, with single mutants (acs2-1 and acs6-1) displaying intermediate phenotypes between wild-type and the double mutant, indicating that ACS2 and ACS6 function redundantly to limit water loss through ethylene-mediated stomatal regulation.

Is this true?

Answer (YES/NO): NO